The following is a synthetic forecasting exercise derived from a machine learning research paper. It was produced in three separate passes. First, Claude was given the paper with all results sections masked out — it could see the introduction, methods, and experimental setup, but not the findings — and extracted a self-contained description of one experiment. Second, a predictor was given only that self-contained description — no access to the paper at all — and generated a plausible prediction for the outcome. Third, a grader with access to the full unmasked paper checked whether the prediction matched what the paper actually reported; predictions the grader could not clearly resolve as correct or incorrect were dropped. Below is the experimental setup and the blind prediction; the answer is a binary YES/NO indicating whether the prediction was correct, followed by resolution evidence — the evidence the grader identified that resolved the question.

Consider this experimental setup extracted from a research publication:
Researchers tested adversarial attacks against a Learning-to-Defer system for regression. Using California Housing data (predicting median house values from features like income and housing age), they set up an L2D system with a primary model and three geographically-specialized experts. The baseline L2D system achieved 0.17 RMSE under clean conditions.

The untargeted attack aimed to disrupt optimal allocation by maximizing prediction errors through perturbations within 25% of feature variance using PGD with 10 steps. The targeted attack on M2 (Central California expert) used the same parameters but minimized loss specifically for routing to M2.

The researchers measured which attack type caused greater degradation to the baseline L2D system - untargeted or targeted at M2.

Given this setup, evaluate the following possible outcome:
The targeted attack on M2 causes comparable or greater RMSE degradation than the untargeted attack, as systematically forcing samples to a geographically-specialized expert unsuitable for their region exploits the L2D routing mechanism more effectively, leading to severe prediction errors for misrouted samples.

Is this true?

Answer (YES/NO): NO